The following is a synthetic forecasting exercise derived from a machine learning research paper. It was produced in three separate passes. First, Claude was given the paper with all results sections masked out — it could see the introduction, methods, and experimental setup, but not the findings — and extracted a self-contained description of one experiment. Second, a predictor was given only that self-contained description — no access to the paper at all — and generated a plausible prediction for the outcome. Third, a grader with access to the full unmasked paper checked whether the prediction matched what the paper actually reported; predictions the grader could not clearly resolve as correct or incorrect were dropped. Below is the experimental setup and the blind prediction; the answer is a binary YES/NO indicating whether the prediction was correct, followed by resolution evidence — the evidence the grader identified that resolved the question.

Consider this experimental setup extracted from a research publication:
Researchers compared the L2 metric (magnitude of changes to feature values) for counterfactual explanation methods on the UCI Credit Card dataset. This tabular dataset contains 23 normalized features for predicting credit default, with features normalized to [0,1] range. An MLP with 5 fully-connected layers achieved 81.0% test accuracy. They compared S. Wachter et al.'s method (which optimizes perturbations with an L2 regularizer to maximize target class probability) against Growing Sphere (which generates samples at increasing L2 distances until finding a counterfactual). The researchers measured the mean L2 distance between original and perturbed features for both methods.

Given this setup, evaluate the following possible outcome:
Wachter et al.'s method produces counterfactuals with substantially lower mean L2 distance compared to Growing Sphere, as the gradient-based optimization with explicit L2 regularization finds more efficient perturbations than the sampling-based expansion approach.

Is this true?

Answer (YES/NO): NO